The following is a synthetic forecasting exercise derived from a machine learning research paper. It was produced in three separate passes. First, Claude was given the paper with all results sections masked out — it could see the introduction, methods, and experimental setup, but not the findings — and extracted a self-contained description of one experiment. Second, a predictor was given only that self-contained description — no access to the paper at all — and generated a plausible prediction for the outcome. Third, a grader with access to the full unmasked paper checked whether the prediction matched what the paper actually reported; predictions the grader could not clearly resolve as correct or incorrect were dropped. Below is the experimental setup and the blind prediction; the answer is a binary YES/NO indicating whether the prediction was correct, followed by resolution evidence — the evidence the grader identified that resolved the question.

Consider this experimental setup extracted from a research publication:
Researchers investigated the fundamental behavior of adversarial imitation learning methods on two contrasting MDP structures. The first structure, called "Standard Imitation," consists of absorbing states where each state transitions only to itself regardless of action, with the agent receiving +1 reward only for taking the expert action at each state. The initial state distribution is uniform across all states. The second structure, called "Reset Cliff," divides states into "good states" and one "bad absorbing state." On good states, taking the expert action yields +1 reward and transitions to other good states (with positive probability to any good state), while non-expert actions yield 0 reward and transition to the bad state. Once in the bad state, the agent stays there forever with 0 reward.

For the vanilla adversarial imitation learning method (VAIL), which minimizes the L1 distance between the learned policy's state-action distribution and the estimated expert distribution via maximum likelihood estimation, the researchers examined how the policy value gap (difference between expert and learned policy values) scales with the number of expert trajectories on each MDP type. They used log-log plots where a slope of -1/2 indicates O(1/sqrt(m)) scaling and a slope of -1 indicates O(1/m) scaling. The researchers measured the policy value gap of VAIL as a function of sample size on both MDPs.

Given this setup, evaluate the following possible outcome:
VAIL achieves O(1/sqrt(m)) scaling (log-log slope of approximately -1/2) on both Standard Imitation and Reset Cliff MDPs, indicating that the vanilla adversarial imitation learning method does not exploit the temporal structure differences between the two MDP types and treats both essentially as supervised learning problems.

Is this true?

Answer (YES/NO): NO